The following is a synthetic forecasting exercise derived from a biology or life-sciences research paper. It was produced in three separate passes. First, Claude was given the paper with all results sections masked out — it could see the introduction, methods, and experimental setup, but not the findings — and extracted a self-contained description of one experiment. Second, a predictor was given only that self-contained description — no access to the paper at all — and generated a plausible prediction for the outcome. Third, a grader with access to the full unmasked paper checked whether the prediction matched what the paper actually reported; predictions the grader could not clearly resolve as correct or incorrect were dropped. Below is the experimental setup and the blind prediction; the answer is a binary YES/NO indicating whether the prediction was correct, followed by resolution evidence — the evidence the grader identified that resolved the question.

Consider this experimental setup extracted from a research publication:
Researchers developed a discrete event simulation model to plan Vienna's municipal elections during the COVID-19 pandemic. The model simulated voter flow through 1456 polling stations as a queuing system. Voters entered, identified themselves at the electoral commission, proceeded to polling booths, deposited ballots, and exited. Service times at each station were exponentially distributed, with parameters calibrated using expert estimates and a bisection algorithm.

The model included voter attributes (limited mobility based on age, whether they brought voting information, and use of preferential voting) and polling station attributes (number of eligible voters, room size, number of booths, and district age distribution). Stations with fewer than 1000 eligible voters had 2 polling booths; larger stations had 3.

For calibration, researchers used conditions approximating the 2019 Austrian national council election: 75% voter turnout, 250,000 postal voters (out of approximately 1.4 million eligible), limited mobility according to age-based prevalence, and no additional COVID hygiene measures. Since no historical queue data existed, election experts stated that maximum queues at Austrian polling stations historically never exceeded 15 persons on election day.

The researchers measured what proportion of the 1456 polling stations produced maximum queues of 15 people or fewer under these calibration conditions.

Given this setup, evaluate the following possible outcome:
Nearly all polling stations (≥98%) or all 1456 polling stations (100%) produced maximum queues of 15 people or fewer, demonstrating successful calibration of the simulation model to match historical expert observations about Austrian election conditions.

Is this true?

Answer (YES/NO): YES